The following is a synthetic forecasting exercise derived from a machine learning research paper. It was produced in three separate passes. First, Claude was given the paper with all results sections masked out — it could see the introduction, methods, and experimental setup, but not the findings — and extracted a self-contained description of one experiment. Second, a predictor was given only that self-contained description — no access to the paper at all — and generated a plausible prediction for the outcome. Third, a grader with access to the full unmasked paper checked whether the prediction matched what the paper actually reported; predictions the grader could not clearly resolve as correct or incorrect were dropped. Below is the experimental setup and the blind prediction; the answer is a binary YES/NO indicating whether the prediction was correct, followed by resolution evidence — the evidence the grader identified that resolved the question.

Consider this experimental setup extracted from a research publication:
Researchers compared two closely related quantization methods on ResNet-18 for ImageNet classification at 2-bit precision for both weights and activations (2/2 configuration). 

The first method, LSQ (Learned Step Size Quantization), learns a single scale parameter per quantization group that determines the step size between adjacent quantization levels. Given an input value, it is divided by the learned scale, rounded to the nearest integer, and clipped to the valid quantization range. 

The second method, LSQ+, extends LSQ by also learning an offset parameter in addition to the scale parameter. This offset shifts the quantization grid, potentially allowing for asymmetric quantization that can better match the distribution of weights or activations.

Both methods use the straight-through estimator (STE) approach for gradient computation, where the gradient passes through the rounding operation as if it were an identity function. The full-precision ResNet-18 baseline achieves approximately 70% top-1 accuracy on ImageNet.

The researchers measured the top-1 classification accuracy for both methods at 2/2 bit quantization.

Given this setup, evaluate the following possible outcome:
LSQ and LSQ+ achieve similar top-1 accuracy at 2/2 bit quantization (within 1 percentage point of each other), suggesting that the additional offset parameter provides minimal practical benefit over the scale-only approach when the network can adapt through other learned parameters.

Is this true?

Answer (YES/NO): YES